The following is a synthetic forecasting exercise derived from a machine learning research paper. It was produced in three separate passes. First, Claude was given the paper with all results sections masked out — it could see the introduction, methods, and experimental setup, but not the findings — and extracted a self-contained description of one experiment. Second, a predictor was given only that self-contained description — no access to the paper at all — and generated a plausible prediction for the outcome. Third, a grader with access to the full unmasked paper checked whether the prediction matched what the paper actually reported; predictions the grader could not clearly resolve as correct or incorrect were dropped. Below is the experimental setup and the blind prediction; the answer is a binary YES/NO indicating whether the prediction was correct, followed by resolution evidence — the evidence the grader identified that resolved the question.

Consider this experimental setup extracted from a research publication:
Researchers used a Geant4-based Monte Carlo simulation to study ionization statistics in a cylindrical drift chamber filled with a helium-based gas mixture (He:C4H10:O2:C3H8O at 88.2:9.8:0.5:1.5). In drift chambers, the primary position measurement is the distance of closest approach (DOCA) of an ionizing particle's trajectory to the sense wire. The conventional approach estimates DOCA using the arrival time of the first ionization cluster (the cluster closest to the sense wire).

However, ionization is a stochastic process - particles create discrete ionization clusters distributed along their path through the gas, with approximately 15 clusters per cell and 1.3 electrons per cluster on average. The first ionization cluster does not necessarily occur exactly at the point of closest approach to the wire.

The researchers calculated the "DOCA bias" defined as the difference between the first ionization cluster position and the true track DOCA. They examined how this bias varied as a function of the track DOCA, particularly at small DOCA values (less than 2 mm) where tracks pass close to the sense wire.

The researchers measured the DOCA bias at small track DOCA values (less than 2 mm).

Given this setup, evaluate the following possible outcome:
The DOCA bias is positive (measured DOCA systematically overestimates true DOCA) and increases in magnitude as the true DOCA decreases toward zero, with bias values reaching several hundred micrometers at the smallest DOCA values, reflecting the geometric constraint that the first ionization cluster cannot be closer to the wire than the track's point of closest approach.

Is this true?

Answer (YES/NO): NO